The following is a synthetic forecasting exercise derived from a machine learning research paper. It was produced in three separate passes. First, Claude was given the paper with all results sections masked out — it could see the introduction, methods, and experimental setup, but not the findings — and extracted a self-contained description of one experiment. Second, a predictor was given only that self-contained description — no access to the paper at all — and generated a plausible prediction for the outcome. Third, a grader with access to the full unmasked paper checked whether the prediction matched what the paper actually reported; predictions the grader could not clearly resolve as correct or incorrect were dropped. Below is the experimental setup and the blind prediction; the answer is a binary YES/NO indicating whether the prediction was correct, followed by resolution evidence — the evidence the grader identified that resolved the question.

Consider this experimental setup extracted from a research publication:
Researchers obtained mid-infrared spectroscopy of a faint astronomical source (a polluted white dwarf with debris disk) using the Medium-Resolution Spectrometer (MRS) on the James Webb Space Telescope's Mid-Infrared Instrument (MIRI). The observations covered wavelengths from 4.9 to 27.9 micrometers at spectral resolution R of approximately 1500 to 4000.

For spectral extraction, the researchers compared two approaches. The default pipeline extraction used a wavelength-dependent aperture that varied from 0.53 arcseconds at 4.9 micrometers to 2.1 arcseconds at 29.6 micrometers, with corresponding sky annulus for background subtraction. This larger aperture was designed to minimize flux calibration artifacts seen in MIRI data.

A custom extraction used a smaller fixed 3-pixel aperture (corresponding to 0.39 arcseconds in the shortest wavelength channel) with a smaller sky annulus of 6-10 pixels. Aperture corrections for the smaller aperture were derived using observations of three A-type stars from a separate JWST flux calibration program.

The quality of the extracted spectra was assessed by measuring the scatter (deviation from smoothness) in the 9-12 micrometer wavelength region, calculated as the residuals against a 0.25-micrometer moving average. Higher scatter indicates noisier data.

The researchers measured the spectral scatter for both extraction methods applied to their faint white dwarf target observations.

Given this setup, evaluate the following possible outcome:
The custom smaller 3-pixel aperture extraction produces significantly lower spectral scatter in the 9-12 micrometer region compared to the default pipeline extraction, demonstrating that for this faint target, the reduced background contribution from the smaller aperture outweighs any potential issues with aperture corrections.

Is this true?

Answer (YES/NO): YES